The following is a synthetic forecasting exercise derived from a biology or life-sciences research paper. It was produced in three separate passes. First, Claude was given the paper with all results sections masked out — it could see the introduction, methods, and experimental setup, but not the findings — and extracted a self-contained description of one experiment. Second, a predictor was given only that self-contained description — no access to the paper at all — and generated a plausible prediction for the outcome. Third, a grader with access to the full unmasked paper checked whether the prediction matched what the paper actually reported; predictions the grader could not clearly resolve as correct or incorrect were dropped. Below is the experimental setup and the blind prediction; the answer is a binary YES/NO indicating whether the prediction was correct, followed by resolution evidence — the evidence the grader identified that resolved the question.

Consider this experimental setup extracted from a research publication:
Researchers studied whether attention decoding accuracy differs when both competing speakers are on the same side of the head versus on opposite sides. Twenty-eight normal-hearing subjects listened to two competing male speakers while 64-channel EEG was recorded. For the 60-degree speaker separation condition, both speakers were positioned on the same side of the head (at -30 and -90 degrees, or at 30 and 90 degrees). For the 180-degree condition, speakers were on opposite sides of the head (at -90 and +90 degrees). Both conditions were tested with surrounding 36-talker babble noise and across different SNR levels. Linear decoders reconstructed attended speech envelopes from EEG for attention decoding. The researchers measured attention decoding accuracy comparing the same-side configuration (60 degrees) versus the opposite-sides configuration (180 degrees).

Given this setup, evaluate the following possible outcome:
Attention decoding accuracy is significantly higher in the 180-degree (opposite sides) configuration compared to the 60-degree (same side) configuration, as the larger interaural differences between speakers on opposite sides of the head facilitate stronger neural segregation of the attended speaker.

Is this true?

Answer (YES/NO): YES